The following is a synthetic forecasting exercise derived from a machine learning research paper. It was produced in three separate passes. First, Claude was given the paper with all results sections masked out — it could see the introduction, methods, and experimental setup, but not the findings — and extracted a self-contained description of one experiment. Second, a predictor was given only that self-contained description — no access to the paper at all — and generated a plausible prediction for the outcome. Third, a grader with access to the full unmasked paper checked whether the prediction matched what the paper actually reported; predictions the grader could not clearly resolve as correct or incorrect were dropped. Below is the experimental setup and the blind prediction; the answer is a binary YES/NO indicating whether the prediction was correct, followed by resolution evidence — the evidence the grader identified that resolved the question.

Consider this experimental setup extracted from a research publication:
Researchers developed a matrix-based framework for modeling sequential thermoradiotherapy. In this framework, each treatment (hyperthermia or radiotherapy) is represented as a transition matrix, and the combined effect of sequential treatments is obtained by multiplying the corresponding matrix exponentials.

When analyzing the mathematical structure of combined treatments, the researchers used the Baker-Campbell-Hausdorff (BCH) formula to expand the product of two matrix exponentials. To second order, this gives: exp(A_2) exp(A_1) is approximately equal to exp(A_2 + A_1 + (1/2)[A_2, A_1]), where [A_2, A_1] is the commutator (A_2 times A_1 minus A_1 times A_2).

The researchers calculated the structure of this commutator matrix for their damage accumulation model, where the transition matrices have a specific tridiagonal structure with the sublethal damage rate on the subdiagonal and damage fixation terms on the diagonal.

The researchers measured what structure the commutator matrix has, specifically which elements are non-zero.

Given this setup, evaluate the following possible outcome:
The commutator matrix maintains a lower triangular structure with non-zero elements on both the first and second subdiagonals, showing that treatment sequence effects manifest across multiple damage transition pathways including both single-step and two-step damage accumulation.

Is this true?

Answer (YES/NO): NO